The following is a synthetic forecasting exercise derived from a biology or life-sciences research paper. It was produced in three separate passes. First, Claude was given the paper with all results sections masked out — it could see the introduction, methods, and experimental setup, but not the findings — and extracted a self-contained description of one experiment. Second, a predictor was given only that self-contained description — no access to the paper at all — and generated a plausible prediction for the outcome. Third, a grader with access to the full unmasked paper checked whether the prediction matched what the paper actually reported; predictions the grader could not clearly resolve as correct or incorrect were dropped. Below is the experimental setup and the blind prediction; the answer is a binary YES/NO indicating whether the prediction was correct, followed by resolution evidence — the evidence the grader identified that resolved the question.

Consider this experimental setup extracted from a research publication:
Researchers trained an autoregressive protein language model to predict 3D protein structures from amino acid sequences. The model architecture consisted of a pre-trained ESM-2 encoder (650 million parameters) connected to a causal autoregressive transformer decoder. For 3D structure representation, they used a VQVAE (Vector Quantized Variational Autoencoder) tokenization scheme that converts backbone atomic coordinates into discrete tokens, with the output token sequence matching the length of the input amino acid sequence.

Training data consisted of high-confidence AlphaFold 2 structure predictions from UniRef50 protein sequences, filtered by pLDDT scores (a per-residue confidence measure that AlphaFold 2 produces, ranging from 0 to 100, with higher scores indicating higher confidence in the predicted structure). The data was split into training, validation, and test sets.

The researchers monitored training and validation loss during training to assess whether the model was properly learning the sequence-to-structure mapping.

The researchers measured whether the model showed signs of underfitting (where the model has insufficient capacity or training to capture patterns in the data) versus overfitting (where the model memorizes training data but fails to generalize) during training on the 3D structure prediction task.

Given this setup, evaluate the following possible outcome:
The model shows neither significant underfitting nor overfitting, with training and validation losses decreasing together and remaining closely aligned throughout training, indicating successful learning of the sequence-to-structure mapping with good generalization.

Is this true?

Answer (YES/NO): NO